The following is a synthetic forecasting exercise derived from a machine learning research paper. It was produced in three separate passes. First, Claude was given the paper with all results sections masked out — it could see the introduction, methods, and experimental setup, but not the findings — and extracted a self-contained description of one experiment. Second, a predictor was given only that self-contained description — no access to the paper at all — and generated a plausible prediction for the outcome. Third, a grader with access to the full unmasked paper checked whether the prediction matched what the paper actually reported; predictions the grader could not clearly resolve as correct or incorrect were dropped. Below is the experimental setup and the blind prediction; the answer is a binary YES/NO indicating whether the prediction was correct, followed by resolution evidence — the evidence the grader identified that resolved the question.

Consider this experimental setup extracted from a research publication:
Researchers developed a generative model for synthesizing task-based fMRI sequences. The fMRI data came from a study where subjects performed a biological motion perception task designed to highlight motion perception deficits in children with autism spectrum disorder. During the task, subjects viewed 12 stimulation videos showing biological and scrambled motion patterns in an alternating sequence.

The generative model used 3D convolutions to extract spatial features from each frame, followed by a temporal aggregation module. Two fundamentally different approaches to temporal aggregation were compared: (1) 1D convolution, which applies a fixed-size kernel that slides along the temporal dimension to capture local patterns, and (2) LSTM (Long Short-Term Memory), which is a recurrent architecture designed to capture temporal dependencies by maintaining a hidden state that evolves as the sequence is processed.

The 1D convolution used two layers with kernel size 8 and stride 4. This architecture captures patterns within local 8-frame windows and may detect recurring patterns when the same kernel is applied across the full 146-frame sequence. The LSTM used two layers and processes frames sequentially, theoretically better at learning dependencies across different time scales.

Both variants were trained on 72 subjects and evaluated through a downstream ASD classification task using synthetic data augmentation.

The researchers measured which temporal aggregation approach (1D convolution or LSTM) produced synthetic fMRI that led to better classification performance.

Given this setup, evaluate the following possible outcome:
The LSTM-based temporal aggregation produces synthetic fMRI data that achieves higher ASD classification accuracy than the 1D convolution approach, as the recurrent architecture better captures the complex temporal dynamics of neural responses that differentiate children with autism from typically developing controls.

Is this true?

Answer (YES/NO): NO